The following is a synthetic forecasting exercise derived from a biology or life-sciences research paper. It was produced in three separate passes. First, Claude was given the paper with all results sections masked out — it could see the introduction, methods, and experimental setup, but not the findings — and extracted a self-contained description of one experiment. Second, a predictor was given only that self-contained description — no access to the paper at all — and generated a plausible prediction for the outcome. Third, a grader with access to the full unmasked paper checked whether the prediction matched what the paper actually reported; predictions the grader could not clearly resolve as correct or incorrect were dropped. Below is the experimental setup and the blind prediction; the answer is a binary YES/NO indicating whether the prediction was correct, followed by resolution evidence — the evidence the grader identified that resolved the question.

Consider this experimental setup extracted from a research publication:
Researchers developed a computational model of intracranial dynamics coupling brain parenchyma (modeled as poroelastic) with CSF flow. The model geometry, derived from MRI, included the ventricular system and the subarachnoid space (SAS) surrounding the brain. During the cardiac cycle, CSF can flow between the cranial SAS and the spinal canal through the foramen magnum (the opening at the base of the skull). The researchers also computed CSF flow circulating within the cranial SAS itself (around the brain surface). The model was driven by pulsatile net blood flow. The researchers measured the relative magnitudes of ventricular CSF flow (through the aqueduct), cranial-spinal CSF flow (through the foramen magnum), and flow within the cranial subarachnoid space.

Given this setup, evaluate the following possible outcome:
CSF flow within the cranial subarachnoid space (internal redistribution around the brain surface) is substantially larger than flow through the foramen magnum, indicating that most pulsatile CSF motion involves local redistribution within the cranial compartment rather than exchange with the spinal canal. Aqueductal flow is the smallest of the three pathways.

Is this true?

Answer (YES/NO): NO